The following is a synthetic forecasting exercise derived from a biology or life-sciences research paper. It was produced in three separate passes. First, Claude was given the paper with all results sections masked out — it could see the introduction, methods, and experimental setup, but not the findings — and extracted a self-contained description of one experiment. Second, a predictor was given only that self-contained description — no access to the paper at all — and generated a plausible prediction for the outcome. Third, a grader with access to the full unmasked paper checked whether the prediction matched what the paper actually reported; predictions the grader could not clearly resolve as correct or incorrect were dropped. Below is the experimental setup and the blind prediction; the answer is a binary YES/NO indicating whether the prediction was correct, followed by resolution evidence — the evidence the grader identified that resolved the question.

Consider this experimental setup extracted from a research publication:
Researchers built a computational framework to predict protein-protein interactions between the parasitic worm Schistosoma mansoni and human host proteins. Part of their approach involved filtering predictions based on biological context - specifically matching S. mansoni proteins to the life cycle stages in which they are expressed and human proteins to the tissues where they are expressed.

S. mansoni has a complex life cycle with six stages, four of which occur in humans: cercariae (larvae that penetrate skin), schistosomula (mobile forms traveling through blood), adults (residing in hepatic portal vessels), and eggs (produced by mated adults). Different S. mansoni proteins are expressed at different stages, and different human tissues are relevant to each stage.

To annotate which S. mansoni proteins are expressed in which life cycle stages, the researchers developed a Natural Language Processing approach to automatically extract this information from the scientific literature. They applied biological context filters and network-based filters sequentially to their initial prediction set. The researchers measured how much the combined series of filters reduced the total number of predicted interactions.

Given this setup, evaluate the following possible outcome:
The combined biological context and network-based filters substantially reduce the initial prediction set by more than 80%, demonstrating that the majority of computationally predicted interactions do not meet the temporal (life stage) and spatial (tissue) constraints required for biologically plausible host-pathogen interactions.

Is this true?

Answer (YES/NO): YES